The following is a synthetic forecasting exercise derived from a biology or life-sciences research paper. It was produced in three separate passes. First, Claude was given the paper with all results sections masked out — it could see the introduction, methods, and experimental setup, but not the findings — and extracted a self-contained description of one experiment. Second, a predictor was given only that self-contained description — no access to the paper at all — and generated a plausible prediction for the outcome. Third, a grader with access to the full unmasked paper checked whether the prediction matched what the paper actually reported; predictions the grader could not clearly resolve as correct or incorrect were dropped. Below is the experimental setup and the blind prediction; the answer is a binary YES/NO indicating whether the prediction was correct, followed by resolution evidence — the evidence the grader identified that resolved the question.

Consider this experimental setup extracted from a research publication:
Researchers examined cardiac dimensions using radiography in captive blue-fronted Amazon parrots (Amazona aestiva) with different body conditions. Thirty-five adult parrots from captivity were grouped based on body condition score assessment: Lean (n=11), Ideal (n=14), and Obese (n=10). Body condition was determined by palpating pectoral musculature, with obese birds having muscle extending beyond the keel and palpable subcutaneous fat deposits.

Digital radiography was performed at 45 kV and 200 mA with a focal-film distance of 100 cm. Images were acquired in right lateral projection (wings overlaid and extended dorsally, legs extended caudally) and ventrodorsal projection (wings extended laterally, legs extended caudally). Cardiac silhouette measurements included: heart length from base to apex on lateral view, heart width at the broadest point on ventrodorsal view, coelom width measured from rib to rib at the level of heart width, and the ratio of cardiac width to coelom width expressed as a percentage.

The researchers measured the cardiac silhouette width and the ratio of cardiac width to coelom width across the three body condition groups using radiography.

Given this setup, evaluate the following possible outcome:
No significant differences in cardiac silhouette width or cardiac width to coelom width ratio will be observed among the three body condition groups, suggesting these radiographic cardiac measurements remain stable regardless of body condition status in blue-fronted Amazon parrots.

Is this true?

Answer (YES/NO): YES